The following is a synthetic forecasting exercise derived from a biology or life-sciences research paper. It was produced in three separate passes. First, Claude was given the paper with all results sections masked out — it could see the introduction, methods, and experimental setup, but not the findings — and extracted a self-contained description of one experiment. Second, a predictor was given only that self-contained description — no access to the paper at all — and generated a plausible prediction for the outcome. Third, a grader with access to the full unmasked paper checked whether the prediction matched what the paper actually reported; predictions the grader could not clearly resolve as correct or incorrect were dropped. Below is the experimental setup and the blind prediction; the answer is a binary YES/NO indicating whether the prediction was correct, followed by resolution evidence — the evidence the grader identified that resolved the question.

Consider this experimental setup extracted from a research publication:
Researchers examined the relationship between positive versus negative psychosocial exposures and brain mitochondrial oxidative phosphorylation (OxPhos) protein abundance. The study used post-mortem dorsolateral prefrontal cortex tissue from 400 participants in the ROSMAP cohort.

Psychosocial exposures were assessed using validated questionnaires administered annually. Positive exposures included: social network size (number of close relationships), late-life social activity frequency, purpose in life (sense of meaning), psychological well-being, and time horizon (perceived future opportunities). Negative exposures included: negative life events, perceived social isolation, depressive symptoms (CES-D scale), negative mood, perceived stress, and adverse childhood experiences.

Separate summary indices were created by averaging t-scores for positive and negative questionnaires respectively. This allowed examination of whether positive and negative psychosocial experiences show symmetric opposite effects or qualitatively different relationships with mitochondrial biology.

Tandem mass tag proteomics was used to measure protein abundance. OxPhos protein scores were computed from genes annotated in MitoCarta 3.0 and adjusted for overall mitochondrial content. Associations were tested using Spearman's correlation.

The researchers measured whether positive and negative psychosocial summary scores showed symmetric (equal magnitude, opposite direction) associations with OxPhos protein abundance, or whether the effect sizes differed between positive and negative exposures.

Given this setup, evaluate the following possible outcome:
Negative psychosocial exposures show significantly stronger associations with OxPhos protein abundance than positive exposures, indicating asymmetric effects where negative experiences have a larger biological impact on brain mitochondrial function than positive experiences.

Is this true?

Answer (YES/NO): NO